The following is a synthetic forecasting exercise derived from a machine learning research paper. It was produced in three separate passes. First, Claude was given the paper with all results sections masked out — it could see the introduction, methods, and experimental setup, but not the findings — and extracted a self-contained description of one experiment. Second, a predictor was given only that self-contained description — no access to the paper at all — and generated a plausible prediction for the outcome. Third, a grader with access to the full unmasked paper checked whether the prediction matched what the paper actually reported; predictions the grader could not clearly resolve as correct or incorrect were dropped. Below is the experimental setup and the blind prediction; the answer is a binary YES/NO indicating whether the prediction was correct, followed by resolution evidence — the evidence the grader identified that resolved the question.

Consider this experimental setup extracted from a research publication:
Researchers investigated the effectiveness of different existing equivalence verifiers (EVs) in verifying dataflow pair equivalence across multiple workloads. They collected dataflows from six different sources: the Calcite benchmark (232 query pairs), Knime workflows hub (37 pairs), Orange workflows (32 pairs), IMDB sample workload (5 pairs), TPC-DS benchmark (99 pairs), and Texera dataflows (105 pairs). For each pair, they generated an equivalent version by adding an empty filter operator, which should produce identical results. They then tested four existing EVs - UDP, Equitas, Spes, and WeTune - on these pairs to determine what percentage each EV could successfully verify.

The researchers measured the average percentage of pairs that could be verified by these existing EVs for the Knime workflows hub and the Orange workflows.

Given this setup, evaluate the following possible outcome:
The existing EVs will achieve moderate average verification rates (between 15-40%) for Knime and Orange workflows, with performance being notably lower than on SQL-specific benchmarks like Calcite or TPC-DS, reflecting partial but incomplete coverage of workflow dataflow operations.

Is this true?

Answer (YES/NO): NO